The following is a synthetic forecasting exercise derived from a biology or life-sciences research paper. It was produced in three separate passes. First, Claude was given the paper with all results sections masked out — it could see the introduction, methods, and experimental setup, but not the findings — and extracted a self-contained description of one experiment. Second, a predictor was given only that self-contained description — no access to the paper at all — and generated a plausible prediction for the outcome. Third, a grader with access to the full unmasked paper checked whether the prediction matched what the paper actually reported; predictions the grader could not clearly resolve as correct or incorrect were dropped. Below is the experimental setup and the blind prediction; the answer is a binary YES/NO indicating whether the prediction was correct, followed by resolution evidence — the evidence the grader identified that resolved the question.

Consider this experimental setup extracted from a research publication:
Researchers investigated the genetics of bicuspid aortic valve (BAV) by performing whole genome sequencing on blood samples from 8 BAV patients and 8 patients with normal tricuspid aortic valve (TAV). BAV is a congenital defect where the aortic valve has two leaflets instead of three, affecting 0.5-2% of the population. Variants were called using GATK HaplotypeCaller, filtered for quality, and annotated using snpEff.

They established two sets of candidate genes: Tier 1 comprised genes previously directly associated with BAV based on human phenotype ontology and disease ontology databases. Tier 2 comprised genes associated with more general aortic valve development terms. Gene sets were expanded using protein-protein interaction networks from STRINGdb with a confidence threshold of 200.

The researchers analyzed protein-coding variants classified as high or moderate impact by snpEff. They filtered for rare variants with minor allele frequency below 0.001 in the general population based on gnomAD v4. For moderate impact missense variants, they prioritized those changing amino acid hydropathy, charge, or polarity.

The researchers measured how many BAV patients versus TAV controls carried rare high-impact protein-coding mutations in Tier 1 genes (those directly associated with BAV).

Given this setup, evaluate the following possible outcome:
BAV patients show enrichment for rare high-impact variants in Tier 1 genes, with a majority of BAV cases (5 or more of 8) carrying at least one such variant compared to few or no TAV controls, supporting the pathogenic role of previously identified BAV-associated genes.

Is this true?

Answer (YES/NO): NO